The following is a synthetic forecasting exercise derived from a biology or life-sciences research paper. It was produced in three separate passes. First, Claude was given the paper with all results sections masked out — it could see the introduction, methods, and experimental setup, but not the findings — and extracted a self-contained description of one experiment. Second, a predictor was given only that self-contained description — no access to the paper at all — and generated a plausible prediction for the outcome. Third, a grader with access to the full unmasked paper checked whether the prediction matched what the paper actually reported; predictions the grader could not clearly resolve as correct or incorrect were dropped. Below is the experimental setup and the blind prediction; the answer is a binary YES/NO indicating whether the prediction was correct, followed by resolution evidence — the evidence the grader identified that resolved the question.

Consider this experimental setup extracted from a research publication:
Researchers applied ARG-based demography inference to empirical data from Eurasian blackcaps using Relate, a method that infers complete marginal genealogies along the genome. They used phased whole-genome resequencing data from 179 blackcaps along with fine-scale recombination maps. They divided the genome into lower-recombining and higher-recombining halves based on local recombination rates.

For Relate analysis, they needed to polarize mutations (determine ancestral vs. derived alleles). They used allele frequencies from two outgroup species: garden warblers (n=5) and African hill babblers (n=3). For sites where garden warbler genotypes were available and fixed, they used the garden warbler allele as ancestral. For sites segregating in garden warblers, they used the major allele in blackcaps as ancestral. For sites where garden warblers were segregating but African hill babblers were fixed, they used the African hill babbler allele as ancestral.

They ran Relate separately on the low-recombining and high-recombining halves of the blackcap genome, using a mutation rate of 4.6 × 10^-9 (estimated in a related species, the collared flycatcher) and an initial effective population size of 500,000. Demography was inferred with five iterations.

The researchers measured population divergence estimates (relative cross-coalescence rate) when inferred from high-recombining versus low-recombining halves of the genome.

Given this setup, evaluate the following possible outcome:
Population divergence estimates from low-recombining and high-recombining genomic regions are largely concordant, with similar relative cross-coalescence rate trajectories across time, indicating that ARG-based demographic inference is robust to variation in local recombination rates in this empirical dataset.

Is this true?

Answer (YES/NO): NO